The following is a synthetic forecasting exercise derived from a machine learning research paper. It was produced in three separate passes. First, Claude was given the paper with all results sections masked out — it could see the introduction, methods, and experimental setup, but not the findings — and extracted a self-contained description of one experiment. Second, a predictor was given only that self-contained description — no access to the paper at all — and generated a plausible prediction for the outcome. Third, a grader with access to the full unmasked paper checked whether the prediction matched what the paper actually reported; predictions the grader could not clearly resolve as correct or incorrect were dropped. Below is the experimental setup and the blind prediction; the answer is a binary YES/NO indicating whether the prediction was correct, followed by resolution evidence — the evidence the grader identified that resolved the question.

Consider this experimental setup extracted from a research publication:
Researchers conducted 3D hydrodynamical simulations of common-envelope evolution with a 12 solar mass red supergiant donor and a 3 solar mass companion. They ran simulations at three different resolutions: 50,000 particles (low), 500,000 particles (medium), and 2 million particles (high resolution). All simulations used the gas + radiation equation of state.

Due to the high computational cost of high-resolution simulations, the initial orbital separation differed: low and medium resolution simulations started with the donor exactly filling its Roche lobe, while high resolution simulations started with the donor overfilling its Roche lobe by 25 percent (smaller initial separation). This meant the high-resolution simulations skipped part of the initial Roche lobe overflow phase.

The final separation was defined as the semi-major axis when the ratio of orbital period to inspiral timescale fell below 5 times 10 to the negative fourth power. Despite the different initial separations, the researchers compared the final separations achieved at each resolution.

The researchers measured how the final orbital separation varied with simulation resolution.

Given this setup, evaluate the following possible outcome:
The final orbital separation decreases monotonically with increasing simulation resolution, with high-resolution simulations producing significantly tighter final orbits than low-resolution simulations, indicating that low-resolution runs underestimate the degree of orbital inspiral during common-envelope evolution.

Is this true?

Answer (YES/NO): NO